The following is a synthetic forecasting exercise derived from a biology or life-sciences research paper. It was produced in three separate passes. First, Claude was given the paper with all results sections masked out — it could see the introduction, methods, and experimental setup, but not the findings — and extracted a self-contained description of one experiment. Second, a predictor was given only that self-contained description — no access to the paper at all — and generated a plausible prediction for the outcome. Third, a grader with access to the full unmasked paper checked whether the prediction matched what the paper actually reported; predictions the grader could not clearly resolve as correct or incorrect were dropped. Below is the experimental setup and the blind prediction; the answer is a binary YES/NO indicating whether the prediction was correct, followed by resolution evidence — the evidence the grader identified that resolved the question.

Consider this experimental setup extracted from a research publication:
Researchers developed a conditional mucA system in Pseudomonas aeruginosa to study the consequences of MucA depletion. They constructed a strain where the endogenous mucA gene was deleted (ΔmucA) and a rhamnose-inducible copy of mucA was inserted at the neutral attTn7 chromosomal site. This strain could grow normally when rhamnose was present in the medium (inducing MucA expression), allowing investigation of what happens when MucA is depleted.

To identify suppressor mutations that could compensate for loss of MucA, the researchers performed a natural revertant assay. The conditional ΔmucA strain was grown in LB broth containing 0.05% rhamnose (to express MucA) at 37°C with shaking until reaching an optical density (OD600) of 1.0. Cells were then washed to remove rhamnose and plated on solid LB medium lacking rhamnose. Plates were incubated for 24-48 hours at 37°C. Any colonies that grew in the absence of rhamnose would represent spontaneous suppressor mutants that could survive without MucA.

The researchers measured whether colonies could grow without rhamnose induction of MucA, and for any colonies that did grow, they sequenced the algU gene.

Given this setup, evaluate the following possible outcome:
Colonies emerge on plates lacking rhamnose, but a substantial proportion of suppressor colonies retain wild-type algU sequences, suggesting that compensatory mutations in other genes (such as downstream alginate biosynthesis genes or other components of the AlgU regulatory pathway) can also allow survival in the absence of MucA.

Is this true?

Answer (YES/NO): NO